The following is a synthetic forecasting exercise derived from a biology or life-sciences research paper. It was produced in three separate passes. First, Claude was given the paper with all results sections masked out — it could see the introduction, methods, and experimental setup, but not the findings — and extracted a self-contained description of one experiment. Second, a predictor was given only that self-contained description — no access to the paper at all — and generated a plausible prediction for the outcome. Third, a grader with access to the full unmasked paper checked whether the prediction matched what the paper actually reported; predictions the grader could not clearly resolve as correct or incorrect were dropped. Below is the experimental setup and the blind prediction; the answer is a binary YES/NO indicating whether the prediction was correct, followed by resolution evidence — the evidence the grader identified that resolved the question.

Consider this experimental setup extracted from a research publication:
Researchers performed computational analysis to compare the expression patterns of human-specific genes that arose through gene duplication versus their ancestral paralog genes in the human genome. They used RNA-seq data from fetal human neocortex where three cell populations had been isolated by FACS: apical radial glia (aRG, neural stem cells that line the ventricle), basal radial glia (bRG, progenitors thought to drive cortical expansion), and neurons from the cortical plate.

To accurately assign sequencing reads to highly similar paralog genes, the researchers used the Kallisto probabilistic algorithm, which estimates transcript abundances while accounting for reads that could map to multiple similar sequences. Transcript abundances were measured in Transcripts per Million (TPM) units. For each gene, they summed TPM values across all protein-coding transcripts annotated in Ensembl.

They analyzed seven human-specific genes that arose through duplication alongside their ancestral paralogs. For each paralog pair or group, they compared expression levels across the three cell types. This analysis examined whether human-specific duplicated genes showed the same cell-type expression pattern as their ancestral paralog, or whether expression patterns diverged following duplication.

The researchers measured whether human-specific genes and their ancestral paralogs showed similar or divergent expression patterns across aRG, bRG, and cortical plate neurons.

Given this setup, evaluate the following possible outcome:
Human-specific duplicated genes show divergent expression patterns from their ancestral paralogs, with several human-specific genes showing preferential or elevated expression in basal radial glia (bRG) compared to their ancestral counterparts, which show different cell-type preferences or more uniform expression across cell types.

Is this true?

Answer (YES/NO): YES